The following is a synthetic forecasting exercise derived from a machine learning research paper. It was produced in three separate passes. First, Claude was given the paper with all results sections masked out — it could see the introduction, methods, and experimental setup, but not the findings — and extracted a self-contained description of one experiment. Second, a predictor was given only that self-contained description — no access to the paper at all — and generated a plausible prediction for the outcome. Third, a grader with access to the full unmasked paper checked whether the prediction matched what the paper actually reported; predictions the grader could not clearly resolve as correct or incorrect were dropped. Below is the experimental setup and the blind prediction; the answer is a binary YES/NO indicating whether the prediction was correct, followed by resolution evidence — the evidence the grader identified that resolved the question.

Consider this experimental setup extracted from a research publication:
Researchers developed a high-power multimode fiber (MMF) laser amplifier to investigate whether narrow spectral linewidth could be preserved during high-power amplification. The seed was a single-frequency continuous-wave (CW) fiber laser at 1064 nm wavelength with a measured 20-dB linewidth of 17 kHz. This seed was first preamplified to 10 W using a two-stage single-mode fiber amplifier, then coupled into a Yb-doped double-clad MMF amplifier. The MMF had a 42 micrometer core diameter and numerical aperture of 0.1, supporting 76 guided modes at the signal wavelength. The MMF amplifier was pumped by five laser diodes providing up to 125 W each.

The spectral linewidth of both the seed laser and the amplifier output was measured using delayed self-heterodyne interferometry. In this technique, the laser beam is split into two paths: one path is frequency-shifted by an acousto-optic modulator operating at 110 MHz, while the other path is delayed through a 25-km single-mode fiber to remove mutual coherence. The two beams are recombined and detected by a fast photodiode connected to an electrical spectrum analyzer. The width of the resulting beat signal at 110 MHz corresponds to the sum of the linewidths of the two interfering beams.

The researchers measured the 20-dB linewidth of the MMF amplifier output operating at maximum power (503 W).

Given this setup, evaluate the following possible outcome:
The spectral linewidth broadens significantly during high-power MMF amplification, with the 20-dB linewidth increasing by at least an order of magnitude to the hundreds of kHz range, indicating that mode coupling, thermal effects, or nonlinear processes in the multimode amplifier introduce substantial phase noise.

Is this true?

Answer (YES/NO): NO